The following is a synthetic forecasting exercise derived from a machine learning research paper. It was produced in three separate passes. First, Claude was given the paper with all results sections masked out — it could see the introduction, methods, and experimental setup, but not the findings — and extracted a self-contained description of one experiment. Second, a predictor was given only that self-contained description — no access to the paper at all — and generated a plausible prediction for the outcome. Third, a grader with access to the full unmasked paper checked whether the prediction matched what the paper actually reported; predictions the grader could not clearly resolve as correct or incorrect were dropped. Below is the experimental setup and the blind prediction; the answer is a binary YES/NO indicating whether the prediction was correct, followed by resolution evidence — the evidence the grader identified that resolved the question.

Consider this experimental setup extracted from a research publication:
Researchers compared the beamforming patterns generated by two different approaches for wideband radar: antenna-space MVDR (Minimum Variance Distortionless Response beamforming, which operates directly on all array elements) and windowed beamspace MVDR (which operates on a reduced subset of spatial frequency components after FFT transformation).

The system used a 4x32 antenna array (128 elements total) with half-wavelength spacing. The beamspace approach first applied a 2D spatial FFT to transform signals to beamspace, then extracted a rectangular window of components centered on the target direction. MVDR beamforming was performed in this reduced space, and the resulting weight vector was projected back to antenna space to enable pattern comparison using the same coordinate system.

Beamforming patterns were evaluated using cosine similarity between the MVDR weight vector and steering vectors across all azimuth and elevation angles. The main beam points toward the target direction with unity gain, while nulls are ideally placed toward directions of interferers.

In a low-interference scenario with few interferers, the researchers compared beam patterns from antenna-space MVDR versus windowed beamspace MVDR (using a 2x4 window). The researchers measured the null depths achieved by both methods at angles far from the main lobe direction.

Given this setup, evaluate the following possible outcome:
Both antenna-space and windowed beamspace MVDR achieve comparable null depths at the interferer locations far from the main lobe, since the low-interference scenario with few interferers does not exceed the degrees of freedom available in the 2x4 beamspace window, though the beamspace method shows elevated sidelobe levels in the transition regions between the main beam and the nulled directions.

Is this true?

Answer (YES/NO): NO